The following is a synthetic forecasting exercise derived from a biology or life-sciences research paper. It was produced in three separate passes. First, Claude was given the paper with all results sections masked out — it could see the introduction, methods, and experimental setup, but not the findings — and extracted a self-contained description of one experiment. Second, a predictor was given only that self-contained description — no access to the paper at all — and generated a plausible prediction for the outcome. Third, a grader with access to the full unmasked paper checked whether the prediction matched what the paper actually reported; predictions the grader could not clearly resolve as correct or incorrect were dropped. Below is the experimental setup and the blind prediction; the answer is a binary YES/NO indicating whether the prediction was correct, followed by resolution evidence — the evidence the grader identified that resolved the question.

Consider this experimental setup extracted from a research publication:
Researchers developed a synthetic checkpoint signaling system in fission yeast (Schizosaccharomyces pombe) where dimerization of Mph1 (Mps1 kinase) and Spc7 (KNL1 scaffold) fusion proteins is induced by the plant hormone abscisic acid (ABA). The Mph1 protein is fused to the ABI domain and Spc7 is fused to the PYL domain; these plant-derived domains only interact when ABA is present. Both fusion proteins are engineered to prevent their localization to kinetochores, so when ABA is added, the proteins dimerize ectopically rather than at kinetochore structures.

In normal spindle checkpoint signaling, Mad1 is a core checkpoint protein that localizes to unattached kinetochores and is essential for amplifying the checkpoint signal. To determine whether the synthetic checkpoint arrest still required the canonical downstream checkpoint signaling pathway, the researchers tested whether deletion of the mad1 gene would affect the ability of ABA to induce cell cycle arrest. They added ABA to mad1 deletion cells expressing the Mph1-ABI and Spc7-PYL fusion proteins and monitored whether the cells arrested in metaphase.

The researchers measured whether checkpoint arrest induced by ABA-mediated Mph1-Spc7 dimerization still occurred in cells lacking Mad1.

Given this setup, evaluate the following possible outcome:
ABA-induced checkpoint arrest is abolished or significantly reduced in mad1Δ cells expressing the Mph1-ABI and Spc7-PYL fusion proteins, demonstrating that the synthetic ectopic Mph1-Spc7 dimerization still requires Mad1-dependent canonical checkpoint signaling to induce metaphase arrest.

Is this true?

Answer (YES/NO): YES